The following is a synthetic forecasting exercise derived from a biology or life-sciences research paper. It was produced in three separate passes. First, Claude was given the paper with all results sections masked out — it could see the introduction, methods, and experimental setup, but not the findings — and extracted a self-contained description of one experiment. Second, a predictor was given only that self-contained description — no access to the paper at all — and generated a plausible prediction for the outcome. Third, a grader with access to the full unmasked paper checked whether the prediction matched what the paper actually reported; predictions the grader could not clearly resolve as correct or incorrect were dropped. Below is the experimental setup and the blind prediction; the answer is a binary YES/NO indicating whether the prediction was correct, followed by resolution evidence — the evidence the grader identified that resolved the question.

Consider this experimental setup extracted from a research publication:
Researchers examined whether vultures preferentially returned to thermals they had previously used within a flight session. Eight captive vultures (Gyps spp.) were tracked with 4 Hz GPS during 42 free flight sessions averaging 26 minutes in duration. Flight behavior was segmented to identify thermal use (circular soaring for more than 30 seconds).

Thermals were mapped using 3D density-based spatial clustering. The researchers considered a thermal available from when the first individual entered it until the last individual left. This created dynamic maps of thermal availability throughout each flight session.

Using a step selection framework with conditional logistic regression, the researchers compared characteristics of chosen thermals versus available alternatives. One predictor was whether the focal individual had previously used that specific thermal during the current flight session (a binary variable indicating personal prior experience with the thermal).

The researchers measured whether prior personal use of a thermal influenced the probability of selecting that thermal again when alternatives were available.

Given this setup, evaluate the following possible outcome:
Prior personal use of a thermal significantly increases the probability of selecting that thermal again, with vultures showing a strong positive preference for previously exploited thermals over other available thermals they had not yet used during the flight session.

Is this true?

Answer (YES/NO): NO